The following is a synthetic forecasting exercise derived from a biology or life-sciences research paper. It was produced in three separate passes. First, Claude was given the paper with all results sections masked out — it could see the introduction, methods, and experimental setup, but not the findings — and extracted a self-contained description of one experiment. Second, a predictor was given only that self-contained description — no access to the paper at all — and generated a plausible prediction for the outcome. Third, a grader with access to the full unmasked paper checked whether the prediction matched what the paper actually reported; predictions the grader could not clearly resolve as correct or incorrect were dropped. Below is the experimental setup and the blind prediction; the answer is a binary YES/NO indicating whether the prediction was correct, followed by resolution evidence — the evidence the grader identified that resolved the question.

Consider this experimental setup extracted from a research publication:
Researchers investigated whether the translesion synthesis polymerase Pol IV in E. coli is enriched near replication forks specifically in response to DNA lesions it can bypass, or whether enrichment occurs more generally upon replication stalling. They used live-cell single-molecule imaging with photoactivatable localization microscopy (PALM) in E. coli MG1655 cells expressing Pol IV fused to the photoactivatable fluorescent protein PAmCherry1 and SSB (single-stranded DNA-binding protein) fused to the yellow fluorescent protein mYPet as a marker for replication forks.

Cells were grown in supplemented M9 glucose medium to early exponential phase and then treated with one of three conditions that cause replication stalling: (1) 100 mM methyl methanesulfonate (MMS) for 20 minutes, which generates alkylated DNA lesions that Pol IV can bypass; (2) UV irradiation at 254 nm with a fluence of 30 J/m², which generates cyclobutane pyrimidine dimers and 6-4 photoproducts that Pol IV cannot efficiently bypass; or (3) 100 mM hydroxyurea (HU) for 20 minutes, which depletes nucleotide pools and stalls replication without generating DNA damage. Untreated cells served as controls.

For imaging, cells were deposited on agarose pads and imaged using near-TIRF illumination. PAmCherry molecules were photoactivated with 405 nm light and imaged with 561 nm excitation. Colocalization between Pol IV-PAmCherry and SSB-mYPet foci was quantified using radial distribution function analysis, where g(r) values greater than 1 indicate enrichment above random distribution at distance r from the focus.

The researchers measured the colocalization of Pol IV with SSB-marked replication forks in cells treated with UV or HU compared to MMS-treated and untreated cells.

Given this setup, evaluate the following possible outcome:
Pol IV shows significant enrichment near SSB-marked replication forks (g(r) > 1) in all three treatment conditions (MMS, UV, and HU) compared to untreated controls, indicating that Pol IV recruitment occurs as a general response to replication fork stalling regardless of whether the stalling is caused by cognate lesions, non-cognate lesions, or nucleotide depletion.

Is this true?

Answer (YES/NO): YES